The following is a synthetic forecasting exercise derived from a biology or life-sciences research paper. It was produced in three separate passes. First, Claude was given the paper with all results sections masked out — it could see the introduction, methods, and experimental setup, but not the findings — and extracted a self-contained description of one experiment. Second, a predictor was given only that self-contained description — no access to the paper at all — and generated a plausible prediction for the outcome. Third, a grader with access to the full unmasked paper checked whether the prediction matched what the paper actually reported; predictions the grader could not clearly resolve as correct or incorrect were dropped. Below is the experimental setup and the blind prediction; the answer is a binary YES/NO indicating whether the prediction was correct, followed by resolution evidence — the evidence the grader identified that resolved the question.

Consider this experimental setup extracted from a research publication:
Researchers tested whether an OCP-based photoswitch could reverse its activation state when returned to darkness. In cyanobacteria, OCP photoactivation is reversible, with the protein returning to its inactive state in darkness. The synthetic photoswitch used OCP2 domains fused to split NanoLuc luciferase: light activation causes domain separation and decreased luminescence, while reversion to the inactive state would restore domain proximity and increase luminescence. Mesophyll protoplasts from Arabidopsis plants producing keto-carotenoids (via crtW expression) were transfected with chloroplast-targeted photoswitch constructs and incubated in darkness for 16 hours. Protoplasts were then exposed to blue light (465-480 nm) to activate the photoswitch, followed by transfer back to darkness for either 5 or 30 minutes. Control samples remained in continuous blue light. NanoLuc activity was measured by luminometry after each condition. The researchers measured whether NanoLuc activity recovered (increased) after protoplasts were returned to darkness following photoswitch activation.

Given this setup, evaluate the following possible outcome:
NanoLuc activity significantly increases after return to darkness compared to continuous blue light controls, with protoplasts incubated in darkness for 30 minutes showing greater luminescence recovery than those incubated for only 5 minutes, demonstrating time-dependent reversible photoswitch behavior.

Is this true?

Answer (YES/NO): NO